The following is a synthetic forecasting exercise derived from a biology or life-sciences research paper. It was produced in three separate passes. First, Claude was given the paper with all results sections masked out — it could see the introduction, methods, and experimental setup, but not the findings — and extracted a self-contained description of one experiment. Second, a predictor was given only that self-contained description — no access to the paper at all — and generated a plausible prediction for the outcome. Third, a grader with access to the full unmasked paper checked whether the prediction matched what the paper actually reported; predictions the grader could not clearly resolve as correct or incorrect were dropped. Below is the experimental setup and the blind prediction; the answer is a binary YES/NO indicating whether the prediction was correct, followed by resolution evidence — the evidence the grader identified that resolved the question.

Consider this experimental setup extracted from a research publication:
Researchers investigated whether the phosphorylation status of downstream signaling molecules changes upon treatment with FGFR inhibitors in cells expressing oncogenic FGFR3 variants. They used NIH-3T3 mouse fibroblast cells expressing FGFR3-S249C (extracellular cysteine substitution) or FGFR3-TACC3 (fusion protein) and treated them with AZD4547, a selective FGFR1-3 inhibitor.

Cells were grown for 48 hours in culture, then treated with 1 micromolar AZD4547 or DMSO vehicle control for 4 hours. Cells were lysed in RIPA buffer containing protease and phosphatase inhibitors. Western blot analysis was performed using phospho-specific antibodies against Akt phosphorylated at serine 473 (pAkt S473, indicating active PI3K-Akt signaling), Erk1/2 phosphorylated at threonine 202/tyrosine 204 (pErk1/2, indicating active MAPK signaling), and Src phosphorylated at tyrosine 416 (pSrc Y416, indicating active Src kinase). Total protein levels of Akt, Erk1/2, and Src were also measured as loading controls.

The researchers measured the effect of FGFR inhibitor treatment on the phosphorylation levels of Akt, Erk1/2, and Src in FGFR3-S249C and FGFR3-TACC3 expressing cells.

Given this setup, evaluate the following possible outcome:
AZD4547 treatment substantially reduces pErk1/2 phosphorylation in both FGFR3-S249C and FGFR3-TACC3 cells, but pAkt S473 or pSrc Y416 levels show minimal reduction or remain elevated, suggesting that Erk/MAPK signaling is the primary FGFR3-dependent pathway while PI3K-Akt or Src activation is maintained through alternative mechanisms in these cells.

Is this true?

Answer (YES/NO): YES